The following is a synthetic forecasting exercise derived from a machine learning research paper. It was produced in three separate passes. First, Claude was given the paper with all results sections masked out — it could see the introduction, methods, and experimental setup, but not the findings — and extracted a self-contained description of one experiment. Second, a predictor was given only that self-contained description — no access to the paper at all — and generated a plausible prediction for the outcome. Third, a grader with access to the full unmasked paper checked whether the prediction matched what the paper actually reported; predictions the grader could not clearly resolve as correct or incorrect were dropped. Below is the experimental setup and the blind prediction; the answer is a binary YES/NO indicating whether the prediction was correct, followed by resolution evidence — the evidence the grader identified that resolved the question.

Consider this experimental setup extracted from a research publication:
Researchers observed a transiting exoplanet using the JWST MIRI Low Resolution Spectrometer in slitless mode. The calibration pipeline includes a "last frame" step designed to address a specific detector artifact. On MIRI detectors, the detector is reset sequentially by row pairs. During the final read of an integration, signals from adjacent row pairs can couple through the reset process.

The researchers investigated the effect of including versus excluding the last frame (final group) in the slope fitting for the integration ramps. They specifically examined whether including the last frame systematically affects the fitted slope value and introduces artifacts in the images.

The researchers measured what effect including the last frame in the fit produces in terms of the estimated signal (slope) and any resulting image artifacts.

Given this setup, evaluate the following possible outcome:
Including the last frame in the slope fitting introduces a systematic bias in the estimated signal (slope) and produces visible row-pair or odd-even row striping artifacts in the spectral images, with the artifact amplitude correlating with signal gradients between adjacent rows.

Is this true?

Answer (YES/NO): YES